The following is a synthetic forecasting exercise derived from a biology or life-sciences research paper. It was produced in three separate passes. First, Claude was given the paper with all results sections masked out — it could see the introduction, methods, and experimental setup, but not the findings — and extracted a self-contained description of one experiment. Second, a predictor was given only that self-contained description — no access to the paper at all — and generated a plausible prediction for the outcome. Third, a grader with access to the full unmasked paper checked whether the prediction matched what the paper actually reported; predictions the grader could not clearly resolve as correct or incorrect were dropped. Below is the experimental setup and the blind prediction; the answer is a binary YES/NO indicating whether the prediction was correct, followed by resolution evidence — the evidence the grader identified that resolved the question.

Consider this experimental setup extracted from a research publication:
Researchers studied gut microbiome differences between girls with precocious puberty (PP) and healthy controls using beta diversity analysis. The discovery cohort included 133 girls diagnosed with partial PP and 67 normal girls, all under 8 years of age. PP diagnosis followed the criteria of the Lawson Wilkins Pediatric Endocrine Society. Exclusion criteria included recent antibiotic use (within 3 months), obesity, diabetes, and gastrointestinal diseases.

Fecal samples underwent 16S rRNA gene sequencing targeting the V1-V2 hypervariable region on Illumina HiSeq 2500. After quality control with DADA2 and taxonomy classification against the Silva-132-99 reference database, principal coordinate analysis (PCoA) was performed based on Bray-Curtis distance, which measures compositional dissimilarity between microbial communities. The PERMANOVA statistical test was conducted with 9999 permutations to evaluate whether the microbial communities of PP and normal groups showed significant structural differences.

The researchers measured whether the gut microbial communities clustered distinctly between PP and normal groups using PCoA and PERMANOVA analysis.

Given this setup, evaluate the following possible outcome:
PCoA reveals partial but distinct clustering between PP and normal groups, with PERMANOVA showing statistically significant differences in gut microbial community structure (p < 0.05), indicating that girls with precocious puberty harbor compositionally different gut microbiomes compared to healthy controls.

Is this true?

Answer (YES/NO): YES